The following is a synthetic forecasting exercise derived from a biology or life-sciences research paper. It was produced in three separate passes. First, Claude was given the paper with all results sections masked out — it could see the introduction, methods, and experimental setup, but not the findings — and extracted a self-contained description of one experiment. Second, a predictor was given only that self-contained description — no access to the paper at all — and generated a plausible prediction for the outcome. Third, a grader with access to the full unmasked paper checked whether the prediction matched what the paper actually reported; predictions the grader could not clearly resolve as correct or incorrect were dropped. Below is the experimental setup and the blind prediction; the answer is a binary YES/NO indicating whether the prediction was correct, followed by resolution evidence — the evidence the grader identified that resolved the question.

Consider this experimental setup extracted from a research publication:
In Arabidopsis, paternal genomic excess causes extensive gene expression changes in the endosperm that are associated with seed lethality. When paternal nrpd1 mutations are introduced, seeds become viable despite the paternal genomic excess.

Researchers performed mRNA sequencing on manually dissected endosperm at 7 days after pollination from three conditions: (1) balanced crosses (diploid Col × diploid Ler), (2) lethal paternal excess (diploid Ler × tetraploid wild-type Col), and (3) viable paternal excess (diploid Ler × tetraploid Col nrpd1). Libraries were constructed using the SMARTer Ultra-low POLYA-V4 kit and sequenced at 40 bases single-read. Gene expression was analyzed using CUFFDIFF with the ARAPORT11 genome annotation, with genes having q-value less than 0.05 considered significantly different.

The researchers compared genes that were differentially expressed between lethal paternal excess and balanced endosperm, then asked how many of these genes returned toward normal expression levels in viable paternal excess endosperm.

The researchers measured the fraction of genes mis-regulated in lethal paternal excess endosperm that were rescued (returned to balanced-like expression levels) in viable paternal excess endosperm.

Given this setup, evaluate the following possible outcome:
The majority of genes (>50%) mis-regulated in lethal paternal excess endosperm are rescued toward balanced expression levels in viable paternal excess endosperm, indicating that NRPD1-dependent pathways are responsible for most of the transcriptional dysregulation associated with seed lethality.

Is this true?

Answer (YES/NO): NO